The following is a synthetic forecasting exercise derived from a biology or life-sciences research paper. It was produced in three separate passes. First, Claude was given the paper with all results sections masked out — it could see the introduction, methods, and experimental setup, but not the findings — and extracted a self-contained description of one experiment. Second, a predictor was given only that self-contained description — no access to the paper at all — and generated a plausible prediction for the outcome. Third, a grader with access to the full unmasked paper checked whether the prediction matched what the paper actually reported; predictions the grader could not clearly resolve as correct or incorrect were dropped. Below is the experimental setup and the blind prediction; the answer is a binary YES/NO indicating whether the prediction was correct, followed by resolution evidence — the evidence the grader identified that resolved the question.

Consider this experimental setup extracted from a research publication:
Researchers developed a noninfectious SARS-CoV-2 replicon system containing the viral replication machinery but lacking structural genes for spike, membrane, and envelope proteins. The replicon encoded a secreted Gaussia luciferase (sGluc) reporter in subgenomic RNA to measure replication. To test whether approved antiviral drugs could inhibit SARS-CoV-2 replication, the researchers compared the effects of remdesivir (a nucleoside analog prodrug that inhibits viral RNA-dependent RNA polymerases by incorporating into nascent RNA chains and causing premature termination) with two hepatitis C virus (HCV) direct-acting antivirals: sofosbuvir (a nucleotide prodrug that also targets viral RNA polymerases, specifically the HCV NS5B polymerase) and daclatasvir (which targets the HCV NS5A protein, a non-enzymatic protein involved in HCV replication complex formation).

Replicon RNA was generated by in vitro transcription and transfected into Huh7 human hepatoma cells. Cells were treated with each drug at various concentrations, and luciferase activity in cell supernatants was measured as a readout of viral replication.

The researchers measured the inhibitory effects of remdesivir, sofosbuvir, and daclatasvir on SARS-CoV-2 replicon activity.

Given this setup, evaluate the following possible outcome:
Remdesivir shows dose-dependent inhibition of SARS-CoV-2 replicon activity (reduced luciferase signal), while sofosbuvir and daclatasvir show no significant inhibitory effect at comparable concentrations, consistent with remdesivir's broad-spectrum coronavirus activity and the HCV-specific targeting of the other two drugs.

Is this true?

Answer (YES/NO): NO